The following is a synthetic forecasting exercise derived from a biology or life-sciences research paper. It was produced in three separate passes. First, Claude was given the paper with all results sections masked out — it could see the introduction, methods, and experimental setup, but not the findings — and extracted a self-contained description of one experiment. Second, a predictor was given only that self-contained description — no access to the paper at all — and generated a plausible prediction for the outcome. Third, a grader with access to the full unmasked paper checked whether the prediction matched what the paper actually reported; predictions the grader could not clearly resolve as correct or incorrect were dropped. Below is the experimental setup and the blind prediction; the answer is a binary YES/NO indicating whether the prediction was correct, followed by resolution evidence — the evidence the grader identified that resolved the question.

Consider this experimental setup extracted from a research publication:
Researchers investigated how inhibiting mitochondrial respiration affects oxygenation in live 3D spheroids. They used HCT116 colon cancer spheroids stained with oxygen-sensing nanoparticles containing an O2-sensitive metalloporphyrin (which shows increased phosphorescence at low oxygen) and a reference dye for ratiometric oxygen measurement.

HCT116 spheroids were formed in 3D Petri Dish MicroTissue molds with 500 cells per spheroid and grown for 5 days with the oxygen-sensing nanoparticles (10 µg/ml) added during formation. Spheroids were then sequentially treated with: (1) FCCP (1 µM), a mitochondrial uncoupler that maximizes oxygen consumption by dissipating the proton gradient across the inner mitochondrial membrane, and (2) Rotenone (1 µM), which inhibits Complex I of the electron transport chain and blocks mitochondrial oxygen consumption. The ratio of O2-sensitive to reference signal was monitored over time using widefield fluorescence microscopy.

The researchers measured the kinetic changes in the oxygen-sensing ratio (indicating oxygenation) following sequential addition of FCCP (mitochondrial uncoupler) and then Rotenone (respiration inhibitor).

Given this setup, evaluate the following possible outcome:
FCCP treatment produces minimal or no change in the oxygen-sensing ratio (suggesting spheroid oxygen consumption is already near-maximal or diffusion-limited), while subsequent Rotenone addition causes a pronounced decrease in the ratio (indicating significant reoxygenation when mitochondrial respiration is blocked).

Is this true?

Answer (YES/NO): NO